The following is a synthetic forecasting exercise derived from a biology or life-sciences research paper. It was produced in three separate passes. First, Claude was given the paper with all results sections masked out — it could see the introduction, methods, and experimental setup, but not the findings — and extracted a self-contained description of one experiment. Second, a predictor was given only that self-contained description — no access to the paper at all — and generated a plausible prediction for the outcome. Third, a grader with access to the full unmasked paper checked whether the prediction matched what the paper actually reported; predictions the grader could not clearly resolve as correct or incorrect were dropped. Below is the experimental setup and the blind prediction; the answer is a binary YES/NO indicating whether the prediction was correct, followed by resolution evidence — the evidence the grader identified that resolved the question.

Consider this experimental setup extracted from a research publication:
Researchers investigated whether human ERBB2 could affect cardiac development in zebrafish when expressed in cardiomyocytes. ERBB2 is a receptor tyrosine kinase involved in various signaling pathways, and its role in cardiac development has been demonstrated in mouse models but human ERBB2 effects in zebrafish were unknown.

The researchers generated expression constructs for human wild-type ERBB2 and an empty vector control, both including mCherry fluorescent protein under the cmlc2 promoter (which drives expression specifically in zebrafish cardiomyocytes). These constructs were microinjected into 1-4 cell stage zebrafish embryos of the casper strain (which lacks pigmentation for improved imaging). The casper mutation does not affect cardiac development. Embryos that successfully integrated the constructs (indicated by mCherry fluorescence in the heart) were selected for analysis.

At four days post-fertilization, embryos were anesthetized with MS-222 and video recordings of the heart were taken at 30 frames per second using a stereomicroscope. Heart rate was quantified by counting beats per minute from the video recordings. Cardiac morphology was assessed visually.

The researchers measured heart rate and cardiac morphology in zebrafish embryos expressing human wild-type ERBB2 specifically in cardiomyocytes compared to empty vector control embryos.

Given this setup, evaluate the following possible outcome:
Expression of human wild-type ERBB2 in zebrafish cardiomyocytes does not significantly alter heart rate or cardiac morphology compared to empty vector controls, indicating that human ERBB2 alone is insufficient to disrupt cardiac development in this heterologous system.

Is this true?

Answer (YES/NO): YES